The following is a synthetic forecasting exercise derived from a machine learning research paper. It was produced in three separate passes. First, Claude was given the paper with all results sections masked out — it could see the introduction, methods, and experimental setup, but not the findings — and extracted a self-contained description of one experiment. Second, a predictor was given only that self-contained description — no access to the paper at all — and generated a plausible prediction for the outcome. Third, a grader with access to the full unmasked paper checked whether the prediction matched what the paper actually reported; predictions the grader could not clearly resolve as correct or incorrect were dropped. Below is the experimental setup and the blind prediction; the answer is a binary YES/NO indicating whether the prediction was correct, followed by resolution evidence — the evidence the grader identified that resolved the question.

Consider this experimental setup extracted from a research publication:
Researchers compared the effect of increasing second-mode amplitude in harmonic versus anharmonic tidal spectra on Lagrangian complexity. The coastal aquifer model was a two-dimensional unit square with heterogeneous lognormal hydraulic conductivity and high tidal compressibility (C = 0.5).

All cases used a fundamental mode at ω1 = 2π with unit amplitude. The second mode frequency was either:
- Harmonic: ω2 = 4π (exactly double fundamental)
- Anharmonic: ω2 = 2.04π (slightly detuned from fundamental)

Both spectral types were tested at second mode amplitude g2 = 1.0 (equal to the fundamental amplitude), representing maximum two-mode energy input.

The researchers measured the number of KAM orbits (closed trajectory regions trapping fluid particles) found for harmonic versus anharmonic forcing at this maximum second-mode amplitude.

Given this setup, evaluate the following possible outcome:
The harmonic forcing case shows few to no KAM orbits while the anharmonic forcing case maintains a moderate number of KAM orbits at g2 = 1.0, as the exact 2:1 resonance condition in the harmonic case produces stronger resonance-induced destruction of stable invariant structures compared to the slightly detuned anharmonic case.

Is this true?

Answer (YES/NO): NO